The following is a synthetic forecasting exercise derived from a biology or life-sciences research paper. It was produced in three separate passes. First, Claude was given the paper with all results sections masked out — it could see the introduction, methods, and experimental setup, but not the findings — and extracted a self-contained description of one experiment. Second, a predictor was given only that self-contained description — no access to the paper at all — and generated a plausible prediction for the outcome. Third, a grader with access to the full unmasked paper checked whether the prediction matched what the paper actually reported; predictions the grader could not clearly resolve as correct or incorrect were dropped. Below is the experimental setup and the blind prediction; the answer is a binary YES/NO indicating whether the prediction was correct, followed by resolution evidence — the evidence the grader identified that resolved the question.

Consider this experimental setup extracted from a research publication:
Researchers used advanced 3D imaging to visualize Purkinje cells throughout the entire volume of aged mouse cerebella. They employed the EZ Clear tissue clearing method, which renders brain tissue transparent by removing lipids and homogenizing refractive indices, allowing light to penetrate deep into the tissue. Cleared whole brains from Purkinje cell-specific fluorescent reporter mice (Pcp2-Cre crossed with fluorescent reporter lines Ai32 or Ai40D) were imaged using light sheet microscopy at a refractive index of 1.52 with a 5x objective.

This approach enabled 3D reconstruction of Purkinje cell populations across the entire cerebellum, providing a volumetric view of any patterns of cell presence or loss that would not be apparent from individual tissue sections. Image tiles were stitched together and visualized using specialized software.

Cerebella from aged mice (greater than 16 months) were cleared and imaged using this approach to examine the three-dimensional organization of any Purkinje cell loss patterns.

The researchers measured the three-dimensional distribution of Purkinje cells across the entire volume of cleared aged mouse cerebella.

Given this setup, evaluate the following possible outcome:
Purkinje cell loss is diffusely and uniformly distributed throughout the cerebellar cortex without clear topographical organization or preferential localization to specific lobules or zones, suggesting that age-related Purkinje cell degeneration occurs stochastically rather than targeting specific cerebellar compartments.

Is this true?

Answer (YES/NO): NO